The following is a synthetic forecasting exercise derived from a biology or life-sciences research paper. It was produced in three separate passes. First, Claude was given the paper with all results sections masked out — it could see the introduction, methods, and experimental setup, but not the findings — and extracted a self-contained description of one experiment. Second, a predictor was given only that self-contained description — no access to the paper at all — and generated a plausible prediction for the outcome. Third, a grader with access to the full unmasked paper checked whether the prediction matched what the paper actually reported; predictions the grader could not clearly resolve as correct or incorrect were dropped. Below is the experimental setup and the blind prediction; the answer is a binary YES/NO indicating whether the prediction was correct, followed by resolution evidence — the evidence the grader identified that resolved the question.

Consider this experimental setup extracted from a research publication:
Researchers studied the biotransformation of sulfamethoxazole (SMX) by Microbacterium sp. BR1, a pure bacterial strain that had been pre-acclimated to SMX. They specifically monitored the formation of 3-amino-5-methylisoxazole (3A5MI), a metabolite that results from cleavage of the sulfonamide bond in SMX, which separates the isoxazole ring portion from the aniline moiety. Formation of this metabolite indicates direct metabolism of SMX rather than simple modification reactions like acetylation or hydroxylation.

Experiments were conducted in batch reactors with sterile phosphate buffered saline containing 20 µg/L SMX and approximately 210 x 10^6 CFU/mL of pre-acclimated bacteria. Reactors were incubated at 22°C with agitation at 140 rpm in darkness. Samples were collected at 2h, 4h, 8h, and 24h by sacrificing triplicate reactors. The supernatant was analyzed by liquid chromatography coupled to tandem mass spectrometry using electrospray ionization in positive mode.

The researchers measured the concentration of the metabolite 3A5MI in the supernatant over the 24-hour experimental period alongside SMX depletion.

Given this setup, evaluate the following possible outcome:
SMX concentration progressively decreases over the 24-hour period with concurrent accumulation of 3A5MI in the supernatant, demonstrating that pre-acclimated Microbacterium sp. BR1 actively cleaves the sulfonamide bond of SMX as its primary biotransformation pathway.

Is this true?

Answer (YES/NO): NO